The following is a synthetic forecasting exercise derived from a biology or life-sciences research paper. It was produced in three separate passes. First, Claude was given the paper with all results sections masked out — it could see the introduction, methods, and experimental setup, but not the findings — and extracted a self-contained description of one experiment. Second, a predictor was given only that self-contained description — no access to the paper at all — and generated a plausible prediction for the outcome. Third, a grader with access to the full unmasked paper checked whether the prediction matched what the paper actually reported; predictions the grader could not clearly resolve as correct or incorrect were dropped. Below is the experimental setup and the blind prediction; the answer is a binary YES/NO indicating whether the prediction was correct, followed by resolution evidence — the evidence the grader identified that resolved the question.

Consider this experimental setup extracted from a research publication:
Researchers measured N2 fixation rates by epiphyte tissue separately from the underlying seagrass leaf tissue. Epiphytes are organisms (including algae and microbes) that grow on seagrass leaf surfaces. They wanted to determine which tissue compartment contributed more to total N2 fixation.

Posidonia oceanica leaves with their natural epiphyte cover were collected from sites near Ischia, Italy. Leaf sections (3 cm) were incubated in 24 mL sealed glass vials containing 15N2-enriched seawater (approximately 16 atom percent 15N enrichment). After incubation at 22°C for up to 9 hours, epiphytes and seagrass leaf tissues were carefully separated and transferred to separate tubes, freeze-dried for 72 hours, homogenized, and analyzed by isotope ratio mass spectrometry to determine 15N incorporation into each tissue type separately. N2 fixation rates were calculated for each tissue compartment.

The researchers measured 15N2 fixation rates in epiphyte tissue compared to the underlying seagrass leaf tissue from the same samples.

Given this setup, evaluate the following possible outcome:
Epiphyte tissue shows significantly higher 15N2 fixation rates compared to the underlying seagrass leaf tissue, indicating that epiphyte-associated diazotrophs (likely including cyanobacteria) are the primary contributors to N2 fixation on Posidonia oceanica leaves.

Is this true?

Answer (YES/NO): YES